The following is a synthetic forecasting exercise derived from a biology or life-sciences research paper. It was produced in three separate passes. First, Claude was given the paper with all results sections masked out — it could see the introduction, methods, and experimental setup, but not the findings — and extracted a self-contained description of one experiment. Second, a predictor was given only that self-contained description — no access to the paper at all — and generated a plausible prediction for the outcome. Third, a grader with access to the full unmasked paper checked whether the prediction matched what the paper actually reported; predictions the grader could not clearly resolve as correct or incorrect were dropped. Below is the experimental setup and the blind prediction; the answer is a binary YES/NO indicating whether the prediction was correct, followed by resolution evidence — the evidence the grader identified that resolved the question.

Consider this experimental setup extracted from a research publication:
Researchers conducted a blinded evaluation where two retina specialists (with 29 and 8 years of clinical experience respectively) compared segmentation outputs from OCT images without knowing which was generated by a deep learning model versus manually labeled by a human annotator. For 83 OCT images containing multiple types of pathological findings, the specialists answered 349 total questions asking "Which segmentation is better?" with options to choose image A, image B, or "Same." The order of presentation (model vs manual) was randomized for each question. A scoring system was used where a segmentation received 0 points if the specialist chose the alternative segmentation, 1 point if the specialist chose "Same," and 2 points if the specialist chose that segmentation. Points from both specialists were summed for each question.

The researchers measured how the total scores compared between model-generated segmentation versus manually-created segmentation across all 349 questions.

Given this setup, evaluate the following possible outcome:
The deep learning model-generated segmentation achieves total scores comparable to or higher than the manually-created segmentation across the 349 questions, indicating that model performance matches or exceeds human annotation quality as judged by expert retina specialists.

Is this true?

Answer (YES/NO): YES